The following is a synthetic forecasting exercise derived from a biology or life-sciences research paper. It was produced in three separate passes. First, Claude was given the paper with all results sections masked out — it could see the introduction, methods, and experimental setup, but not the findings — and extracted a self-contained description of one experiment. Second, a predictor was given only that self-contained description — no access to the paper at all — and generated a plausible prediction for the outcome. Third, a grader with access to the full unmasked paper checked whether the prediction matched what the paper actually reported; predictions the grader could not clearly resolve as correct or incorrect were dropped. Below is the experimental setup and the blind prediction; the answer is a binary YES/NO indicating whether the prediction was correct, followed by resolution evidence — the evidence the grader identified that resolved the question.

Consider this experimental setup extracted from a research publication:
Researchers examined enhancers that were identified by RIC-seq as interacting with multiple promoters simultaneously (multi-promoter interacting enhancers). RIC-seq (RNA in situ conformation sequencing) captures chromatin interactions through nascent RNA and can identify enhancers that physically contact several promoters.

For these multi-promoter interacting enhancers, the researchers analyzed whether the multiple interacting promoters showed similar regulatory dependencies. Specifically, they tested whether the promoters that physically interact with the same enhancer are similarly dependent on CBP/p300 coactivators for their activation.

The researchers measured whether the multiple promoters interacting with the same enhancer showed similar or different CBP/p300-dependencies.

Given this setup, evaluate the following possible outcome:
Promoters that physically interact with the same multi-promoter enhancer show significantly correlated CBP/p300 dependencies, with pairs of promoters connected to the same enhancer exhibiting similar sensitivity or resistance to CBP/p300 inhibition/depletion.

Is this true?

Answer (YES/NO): NO